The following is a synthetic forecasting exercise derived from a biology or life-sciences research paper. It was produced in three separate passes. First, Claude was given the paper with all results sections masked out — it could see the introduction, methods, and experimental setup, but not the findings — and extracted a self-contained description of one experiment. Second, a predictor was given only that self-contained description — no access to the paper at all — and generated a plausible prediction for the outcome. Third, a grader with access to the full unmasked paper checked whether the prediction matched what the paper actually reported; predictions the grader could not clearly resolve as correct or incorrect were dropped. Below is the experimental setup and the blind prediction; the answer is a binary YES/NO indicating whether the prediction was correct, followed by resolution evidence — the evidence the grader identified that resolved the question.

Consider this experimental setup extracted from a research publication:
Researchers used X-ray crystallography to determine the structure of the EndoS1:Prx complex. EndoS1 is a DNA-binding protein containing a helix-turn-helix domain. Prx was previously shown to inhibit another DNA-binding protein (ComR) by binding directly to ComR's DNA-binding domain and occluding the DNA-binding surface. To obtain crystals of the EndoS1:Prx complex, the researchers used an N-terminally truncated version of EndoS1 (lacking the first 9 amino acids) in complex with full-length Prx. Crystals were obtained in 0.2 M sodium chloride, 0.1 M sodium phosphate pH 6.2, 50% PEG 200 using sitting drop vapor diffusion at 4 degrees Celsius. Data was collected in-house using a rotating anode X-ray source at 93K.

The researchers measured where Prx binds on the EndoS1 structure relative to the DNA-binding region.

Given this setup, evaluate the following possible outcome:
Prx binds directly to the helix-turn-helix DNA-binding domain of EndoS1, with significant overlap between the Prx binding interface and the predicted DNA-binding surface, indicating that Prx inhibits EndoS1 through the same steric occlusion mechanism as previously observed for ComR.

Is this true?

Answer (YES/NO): YES